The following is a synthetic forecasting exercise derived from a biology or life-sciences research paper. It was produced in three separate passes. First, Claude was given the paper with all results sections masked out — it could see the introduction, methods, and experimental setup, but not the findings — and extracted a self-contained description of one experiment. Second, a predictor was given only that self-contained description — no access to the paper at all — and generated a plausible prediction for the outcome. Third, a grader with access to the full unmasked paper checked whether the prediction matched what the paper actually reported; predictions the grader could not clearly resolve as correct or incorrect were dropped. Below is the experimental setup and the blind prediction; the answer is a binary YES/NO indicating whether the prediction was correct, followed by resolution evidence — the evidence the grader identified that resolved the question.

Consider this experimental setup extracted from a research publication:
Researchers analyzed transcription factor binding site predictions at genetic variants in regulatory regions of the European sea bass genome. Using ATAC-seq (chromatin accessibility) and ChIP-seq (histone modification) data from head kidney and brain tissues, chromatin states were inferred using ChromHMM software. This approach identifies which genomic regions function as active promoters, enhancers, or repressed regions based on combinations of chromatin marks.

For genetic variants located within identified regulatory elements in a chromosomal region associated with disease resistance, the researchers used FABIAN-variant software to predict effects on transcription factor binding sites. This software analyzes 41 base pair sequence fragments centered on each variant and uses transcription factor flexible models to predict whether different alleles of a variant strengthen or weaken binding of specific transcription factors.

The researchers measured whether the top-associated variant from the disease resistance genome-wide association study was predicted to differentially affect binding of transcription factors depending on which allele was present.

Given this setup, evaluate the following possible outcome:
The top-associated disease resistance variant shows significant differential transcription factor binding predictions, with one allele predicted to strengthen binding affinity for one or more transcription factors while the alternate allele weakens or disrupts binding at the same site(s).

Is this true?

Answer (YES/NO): YES